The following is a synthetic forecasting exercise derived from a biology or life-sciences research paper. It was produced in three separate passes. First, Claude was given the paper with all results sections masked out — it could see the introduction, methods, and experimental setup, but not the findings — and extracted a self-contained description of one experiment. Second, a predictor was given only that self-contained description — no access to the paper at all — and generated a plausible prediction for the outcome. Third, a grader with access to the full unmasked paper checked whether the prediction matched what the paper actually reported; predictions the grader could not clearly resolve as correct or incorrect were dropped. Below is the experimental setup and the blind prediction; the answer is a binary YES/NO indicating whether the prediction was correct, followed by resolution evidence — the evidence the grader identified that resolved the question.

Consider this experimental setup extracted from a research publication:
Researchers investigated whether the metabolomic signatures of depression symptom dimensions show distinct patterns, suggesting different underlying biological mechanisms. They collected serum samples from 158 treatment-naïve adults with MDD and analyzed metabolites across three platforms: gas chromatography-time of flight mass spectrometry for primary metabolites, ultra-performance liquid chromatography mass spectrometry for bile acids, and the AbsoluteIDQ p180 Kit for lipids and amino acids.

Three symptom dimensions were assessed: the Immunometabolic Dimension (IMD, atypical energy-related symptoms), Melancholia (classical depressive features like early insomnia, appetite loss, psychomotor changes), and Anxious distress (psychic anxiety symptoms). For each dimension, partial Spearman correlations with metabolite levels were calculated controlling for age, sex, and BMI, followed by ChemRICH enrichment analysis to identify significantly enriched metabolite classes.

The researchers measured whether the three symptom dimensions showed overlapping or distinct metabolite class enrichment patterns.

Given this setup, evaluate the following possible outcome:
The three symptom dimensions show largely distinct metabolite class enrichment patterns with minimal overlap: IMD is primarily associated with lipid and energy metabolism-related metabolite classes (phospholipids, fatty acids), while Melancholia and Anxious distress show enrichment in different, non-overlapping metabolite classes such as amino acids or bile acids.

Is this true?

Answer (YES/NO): NO